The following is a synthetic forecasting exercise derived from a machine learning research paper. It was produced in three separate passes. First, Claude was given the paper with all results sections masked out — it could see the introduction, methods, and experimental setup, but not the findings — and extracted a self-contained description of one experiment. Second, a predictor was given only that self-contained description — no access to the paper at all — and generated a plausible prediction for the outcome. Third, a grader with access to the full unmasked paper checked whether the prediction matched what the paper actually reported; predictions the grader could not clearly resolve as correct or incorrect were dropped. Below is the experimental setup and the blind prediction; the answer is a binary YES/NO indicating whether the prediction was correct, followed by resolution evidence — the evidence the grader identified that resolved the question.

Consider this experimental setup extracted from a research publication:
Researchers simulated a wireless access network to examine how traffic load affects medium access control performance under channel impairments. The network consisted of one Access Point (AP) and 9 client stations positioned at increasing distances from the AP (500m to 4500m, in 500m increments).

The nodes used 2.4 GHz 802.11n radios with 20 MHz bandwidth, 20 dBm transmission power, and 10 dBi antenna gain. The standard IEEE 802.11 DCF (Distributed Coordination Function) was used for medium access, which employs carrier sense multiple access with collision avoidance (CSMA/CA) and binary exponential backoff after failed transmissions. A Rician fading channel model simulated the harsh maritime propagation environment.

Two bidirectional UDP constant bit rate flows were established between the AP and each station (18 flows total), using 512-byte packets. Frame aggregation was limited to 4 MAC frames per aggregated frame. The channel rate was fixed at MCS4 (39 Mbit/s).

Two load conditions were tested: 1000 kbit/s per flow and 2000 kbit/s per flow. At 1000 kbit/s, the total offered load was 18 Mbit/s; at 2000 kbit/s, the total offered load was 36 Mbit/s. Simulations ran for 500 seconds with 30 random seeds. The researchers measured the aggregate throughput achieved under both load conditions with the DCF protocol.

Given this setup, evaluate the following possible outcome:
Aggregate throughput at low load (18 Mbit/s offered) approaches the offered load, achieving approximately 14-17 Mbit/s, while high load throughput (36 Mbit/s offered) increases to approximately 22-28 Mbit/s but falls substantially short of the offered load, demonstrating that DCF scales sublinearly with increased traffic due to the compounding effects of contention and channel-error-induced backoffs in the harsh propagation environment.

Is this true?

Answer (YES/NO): NO